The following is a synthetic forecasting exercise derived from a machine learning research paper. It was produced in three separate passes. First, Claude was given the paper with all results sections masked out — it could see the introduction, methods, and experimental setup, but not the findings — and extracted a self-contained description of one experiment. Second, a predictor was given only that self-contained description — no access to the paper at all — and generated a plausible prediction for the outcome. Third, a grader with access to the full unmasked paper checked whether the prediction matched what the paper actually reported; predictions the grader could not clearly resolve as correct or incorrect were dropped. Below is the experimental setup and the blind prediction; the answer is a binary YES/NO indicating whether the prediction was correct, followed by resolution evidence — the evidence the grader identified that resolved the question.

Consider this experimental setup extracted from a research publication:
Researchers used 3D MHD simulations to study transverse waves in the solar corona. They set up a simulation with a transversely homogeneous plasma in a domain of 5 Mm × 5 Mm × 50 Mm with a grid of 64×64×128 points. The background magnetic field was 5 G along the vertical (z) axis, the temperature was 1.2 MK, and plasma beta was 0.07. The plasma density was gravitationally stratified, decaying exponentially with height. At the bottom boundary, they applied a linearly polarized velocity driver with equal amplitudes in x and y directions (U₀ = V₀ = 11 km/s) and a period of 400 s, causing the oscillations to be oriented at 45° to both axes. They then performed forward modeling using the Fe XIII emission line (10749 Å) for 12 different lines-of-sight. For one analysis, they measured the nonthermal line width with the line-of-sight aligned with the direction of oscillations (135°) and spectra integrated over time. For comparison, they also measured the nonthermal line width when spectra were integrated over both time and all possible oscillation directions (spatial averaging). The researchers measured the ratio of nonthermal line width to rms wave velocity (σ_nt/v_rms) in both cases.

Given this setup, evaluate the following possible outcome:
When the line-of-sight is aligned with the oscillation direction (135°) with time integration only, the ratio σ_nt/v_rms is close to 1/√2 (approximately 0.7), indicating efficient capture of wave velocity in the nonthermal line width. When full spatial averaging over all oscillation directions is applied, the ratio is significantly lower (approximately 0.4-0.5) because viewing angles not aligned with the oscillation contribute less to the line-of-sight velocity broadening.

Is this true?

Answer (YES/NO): NO